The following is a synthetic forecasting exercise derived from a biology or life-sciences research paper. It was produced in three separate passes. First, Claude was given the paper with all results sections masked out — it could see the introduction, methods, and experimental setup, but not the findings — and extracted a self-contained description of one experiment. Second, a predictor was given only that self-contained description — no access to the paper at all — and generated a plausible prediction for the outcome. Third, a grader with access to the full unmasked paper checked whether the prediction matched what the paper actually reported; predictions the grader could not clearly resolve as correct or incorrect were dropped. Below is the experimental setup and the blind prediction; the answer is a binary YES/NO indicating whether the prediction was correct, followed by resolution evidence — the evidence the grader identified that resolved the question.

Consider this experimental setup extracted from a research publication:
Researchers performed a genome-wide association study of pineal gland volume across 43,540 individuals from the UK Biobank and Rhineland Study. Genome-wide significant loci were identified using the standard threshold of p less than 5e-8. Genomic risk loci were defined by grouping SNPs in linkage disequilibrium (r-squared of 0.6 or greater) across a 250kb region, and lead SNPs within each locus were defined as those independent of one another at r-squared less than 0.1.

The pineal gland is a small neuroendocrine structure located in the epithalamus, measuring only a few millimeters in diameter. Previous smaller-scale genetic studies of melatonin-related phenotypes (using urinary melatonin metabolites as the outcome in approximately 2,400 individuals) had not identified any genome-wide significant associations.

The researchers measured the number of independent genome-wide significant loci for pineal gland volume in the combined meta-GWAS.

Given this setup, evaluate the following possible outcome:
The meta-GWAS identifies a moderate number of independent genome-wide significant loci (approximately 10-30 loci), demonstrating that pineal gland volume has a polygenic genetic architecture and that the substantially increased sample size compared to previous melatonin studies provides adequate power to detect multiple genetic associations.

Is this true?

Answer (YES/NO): NO